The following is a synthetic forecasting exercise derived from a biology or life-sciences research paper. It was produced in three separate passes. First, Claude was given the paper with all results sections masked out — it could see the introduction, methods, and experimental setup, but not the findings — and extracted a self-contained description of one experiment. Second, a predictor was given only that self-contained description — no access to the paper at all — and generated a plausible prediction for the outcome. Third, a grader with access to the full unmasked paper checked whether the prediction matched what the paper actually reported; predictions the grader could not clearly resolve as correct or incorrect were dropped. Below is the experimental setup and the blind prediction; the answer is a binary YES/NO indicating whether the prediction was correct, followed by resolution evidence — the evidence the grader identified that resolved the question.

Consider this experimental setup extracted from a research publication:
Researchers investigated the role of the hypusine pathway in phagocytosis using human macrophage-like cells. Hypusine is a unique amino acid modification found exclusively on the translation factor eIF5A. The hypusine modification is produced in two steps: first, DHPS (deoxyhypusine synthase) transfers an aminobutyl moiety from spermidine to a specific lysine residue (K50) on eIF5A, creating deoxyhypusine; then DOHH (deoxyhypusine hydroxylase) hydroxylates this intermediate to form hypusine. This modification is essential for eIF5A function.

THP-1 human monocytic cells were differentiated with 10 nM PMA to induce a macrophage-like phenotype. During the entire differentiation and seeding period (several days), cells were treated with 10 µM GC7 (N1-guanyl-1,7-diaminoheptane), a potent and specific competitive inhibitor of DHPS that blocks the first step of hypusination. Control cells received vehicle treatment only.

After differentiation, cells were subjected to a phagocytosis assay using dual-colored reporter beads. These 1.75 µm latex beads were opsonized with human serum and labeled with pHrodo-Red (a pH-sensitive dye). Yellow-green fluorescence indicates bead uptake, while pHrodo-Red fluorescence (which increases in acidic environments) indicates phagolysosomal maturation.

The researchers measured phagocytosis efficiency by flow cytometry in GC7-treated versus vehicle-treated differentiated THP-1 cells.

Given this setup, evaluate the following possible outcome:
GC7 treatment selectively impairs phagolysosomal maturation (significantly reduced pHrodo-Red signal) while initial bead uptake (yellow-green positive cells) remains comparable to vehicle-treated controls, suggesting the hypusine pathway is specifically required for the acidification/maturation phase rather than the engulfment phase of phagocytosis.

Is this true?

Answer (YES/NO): NO